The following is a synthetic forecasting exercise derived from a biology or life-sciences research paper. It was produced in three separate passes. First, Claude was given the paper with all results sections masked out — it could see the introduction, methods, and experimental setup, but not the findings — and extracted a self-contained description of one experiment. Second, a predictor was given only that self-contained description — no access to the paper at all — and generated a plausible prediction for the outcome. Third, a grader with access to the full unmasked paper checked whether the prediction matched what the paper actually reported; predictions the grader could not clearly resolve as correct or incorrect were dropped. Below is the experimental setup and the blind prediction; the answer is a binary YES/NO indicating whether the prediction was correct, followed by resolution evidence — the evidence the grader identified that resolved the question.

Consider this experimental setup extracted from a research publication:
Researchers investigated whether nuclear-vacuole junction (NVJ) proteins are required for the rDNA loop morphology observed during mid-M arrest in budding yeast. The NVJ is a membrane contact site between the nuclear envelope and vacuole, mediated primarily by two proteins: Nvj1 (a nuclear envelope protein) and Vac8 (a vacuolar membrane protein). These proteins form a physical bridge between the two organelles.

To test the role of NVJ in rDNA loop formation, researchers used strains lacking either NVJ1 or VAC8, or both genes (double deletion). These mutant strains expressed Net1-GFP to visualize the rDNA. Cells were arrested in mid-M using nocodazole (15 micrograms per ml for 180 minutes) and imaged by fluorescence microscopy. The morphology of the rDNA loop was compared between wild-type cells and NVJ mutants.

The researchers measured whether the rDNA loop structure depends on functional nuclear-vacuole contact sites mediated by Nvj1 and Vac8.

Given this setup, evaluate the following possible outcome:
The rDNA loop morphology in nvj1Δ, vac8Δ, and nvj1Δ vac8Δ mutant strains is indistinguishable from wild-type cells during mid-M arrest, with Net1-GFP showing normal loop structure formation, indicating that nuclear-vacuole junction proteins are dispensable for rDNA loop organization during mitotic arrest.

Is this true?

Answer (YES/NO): YES